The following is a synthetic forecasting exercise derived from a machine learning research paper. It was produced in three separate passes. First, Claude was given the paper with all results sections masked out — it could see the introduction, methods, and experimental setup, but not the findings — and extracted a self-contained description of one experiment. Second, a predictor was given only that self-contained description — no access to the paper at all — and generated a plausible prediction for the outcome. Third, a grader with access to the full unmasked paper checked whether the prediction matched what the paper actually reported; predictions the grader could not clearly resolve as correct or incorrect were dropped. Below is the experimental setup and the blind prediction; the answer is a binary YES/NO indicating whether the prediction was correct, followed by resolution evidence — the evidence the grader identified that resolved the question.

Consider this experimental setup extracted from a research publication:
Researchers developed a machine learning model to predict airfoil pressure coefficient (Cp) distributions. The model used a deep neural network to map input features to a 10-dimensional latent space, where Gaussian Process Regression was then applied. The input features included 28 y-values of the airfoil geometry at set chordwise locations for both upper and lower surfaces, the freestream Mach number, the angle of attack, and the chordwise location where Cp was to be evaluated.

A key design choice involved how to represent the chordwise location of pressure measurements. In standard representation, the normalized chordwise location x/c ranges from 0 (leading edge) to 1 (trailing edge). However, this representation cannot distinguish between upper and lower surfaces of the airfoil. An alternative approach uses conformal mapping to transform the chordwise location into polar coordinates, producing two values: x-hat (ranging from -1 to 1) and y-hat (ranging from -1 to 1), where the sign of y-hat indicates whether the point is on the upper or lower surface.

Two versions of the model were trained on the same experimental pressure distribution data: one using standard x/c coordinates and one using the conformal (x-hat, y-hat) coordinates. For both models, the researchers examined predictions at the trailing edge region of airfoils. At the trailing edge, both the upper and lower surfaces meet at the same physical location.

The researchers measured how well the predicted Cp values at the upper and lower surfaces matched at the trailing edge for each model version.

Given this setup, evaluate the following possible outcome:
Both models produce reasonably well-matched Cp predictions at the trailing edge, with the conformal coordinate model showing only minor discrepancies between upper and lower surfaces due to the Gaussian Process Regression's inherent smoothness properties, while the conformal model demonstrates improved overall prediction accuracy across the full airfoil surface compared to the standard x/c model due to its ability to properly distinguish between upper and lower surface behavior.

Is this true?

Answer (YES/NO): NO